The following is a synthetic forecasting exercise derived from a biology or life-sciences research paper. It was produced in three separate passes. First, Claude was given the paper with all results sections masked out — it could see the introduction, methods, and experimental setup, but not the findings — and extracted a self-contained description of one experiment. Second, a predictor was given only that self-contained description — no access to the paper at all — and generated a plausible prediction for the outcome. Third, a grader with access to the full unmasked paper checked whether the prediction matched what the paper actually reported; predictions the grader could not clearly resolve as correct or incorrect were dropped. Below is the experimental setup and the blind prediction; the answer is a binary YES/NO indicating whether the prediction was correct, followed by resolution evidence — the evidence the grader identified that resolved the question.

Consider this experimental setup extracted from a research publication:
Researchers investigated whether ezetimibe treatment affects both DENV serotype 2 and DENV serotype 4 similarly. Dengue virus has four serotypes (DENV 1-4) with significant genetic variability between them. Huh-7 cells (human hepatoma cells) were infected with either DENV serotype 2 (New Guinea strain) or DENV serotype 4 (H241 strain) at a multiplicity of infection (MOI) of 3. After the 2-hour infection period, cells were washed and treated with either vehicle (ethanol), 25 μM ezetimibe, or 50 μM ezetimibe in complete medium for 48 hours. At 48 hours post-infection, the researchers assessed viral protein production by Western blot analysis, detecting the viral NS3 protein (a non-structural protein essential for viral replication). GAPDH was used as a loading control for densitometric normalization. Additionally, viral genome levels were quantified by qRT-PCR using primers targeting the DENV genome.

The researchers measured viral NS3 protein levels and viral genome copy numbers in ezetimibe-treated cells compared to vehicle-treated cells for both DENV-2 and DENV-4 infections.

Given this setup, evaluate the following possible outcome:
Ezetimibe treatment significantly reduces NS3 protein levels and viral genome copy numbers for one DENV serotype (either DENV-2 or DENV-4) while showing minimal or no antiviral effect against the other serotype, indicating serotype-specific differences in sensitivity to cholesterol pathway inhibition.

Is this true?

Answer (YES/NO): NO